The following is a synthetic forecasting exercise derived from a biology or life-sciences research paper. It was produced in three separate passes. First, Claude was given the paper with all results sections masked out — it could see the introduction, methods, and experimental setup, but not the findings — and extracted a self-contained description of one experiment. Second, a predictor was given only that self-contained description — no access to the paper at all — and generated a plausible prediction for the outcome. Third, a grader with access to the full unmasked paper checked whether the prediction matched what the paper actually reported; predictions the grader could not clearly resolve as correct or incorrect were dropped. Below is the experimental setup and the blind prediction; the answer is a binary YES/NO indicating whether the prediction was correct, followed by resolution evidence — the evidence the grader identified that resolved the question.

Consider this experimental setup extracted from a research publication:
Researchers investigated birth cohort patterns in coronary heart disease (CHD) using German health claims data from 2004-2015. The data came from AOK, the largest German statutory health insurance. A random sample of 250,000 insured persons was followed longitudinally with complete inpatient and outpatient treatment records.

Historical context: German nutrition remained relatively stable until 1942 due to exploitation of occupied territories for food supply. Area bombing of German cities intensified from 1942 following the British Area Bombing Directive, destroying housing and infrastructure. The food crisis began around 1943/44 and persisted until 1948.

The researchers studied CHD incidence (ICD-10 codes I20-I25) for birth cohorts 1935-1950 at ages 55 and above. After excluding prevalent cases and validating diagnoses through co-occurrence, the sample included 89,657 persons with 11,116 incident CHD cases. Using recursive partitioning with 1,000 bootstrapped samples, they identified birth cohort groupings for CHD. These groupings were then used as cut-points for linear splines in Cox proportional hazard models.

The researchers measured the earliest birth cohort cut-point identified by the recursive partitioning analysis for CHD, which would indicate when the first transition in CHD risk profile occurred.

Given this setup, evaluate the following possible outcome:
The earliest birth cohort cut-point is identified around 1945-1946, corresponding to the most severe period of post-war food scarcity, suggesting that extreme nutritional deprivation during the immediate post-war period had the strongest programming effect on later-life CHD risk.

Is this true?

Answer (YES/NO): NO